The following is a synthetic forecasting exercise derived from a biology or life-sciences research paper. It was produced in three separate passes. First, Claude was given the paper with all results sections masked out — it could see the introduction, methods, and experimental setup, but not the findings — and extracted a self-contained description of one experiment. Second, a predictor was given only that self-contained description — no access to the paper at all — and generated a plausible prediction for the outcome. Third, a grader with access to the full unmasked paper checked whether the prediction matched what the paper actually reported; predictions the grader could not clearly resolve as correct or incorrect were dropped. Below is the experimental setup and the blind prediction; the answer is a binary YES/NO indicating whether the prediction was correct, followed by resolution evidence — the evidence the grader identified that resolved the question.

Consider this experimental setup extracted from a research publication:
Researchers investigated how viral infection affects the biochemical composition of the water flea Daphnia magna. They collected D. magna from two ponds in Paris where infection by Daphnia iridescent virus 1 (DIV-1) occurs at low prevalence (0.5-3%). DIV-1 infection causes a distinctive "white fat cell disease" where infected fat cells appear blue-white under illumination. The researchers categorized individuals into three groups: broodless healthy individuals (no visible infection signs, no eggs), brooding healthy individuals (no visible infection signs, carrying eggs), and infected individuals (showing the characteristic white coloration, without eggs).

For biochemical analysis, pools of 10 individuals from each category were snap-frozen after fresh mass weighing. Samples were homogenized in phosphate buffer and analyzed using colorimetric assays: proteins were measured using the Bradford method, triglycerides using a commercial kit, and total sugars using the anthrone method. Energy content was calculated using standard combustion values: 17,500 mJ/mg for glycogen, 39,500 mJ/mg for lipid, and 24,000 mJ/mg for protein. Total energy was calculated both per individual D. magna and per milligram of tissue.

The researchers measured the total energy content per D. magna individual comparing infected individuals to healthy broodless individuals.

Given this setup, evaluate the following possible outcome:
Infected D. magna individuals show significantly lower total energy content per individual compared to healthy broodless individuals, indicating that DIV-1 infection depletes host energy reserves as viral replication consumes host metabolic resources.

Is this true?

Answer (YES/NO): NO